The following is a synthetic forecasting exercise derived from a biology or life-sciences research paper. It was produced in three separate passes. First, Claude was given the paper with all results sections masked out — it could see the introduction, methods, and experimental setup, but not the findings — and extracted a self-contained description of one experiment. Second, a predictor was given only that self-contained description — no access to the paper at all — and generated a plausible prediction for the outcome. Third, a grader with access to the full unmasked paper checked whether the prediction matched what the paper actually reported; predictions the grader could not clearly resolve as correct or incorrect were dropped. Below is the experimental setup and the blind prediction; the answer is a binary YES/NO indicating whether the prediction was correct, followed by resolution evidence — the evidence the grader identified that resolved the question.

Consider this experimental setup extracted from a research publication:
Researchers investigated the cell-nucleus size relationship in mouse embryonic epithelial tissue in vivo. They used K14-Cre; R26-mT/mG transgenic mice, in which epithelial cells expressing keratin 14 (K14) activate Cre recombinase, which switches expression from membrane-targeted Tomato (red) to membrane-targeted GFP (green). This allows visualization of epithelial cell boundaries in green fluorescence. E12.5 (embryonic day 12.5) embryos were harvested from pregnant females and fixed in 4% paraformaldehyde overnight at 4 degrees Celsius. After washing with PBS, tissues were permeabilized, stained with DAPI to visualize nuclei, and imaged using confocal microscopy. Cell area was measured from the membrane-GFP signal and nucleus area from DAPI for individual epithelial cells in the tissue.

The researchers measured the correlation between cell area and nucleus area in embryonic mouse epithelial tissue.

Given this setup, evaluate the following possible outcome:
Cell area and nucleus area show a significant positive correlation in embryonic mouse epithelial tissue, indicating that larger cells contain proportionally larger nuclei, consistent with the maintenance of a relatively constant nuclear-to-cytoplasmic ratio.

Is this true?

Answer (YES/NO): YES